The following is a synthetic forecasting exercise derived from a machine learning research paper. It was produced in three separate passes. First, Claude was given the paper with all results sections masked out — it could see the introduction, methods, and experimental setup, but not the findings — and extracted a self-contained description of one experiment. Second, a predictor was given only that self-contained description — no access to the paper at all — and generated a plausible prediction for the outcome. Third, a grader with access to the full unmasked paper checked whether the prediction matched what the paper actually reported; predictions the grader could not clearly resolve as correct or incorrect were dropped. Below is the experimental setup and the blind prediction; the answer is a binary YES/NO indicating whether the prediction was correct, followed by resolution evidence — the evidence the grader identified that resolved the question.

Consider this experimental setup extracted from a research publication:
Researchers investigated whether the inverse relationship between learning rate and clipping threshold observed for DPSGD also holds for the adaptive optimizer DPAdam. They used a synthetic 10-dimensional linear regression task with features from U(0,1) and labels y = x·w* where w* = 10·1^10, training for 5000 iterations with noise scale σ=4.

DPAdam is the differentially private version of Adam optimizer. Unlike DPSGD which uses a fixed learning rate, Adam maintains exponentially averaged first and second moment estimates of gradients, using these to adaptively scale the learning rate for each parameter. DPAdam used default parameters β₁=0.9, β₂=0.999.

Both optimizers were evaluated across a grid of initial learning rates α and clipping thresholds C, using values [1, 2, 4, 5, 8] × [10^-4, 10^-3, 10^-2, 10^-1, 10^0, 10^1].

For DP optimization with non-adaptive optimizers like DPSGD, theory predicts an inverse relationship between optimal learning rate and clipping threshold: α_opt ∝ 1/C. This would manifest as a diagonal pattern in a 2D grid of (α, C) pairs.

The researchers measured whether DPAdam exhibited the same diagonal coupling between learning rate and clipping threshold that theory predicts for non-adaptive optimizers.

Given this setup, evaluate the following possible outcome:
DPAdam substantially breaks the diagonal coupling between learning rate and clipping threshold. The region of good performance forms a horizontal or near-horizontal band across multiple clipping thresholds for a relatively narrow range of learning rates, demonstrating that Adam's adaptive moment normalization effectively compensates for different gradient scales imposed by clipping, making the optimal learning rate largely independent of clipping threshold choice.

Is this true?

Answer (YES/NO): YES